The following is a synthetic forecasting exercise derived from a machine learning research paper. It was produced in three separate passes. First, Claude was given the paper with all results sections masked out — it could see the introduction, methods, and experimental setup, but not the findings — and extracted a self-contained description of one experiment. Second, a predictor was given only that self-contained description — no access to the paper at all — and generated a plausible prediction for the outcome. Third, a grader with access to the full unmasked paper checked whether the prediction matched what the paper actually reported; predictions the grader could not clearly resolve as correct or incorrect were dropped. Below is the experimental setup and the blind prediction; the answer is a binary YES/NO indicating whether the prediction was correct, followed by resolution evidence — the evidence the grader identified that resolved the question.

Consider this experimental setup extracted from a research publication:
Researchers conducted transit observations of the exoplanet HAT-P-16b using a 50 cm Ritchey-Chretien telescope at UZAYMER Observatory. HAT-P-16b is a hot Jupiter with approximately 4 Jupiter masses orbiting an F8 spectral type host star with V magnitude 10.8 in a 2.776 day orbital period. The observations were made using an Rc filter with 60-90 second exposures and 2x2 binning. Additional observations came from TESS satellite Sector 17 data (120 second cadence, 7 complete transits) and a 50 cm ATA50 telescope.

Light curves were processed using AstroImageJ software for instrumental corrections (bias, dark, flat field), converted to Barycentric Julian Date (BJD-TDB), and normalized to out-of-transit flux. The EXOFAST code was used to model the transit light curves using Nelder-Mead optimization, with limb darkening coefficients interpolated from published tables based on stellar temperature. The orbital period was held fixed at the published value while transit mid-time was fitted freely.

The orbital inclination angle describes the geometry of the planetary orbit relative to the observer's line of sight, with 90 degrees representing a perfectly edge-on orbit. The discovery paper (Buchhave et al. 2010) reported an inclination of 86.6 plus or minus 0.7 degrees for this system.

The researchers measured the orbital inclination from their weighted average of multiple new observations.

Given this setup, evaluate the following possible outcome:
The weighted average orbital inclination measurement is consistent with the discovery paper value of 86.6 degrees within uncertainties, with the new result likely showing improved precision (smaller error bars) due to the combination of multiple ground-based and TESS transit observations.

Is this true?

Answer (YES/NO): NO